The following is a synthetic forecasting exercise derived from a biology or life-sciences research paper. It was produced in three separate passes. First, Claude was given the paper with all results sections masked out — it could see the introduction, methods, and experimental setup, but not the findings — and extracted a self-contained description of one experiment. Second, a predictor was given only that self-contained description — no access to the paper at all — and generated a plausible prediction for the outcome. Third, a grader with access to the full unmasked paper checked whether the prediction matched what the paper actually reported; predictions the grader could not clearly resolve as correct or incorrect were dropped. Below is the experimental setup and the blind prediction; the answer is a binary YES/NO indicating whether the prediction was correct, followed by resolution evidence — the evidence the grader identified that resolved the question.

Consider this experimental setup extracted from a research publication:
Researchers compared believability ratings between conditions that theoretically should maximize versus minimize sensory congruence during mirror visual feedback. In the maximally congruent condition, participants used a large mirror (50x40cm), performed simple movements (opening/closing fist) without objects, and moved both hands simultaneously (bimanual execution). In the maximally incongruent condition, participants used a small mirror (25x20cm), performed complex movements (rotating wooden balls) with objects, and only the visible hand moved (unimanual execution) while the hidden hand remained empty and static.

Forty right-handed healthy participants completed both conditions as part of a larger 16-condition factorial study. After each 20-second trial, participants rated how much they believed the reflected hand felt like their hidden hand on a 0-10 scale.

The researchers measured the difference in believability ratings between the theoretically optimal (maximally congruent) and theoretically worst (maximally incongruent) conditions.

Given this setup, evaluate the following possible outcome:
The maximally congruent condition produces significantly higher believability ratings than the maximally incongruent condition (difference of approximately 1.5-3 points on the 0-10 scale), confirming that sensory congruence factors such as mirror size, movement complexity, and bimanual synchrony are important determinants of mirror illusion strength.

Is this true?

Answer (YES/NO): YES